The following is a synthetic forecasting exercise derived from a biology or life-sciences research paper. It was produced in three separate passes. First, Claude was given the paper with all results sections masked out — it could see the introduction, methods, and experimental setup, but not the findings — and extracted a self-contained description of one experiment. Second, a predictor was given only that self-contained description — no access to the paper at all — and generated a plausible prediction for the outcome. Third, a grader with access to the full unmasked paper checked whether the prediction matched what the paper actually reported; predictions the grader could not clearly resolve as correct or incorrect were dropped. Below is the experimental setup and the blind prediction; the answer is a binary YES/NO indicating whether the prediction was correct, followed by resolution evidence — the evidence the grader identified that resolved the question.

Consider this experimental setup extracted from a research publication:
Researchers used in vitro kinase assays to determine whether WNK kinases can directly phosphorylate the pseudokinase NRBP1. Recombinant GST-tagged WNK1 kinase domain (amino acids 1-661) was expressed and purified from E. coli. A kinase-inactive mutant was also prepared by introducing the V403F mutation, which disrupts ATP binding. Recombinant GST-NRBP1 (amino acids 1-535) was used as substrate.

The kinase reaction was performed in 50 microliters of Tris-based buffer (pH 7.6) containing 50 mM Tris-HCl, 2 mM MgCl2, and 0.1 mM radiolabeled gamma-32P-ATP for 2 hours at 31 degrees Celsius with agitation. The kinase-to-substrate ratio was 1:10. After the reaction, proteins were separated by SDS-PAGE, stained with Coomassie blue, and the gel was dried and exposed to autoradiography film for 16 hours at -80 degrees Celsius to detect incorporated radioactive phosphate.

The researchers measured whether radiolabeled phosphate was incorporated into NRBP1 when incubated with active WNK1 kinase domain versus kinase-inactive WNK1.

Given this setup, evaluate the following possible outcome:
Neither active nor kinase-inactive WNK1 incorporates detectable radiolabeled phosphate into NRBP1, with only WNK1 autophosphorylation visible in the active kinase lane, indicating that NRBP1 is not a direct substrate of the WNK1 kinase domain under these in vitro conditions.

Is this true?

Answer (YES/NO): NO